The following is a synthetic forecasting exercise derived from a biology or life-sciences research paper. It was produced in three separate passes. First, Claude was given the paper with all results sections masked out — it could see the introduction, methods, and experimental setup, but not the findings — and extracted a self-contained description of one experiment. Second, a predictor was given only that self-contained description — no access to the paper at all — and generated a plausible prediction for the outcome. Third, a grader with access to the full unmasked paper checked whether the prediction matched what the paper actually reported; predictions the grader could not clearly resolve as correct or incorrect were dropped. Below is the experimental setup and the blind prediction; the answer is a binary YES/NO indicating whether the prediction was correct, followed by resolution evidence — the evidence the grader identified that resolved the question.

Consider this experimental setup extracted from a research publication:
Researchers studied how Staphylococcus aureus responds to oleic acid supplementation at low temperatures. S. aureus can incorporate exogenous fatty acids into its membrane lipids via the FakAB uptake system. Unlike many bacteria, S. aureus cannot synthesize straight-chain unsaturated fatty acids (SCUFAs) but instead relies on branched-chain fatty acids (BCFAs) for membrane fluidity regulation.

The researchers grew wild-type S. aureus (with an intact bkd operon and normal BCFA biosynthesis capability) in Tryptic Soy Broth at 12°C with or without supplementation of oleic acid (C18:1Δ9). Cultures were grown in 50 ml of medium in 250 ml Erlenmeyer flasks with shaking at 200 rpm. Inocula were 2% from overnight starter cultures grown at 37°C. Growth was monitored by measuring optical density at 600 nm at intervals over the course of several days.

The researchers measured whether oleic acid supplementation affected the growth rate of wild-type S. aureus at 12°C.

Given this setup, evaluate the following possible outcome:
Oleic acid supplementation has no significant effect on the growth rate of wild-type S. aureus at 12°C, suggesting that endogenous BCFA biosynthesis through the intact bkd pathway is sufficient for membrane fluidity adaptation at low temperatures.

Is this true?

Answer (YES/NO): NO